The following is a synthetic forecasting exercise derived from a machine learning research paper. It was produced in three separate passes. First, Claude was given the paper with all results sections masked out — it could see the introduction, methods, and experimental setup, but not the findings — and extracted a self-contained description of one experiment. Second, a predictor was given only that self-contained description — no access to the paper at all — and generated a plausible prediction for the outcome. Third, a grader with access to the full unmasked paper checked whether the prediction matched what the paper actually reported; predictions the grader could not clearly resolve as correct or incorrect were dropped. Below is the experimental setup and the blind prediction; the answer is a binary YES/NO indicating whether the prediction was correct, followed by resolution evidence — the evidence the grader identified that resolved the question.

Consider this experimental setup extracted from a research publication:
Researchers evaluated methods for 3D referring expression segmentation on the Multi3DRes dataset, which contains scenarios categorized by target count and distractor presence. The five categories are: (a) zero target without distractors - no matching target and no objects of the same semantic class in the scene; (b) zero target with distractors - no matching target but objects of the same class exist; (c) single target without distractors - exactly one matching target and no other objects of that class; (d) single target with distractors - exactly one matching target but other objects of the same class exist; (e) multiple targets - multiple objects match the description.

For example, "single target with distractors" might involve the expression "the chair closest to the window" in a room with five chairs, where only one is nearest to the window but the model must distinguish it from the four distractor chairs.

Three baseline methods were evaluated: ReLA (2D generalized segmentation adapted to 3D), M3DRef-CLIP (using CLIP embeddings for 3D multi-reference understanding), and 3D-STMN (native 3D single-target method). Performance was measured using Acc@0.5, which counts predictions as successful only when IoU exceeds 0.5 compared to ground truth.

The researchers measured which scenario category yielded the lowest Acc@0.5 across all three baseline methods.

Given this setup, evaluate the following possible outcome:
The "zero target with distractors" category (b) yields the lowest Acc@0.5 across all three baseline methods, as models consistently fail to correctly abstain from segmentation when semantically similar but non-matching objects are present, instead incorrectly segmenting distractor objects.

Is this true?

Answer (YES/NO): NO